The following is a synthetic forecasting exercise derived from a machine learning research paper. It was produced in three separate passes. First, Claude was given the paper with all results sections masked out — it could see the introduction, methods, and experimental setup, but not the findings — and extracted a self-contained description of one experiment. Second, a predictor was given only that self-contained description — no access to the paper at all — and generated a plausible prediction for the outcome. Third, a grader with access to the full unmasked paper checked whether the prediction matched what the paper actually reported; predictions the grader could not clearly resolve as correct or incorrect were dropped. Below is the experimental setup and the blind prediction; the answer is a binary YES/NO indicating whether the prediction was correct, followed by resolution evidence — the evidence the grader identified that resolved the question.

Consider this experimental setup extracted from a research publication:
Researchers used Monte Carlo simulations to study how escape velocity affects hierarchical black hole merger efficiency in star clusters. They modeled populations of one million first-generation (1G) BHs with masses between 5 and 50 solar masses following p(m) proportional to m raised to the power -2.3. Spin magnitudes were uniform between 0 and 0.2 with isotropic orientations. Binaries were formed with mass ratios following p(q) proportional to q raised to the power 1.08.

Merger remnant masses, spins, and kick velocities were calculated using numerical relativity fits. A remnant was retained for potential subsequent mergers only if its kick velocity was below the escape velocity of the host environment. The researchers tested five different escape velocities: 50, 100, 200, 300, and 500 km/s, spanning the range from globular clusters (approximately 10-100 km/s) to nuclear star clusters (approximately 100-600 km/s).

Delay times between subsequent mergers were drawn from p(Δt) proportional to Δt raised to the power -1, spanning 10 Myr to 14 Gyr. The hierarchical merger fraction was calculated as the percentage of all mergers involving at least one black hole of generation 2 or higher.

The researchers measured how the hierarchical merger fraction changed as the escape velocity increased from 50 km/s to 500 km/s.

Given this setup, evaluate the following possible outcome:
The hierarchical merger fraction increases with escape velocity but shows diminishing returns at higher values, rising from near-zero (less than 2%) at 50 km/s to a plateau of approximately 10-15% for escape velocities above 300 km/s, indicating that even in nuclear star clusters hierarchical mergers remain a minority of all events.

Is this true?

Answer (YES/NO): NO